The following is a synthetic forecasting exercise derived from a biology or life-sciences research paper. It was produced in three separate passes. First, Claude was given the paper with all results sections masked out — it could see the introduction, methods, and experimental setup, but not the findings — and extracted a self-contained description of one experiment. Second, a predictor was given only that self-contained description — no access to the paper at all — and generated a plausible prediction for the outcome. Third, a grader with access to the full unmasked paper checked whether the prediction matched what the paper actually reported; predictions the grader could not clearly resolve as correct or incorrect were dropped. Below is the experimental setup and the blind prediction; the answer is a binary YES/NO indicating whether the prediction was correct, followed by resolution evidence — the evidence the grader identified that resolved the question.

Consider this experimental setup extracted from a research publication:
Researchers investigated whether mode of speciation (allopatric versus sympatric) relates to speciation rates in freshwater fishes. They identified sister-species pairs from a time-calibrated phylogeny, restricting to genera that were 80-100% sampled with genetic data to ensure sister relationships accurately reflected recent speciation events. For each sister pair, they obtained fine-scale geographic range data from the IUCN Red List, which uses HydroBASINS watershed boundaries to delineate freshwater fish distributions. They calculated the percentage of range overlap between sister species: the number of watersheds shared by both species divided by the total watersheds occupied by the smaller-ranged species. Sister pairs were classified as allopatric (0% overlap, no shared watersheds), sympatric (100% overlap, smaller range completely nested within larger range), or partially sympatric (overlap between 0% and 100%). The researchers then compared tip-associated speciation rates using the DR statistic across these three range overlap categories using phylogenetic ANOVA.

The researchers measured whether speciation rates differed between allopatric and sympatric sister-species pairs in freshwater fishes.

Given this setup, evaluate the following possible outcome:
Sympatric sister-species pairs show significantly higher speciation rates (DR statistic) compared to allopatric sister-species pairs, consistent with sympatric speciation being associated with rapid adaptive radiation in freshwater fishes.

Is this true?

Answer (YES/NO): NO